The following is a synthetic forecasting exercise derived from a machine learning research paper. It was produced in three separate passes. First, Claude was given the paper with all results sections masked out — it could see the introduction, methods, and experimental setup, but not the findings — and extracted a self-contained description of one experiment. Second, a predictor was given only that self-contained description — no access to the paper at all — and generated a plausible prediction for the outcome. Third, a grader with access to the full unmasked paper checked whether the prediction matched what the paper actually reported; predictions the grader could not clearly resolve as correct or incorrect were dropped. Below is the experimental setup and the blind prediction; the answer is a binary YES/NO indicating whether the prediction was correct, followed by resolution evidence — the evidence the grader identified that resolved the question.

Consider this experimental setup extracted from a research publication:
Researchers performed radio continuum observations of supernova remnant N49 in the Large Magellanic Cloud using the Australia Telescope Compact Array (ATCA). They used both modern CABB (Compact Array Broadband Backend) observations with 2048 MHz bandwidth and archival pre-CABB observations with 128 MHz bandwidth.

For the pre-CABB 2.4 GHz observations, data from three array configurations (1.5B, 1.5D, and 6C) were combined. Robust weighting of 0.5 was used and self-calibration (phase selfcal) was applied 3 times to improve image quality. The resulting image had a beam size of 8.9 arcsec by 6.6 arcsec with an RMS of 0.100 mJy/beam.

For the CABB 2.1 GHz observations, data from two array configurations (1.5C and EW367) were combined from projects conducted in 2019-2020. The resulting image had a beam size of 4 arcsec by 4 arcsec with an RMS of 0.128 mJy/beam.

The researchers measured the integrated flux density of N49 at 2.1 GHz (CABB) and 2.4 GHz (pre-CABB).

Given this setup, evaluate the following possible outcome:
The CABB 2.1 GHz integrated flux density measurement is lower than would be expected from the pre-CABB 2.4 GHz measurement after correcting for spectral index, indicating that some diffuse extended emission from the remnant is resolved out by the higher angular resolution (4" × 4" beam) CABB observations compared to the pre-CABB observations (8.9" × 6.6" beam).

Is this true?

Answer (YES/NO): NO